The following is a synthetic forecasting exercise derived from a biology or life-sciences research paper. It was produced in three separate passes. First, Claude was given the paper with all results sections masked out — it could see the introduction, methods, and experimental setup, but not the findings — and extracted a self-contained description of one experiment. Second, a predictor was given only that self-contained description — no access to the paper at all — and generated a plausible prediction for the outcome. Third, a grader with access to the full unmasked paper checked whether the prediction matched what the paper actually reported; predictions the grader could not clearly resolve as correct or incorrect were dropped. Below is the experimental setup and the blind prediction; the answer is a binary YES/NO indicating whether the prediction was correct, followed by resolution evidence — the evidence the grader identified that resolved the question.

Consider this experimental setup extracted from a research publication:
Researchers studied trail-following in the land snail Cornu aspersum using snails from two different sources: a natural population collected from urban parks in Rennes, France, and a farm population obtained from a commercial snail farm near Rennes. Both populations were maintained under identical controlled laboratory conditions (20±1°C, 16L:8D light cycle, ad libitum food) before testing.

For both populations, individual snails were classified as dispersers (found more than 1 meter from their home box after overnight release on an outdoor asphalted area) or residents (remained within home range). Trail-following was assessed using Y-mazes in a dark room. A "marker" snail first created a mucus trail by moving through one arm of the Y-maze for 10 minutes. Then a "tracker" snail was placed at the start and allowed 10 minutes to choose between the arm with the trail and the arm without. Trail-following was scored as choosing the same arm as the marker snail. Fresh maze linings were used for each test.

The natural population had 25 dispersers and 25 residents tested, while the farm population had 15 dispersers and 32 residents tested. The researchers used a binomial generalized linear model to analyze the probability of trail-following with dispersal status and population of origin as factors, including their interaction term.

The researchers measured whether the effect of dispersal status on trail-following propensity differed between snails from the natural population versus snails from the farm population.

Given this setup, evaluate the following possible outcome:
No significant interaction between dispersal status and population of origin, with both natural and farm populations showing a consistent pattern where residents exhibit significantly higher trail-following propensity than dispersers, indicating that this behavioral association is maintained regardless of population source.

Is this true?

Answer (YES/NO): NO